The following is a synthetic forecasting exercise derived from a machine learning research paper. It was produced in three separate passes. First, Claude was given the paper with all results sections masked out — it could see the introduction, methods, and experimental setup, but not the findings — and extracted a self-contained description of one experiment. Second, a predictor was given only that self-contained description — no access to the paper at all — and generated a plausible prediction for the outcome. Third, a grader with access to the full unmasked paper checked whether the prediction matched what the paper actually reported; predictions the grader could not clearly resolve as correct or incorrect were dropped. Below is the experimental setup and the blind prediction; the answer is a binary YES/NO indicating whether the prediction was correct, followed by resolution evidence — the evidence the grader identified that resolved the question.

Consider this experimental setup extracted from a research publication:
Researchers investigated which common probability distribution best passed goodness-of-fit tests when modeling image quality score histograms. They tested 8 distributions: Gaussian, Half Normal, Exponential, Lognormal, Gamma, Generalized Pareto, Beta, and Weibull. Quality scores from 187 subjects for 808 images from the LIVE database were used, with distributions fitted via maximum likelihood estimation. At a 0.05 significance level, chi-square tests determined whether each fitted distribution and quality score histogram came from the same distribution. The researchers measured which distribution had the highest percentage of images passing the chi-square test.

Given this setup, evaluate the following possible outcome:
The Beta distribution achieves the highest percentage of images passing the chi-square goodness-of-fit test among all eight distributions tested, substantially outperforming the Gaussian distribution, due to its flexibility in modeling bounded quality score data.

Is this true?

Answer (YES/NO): NO